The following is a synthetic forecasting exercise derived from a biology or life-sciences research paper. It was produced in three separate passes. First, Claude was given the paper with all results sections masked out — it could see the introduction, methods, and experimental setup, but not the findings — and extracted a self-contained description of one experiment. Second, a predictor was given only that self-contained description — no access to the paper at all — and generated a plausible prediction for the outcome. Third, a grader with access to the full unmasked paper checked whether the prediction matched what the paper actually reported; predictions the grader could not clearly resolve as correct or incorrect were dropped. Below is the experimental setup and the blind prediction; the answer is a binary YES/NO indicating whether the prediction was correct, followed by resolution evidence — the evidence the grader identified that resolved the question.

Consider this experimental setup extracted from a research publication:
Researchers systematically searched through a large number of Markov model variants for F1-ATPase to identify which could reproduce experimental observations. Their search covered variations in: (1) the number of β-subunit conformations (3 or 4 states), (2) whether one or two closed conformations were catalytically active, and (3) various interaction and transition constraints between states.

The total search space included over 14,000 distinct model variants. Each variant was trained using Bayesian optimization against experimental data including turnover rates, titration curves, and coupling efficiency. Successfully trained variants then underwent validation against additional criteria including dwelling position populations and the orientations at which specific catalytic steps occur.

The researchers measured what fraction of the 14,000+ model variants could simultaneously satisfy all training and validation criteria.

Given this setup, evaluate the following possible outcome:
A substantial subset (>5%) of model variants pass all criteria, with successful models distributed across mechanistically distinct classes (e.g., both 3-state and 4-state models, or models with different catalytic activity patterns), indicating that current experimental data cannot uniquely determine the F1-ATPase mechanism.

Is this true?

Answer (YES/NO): NO